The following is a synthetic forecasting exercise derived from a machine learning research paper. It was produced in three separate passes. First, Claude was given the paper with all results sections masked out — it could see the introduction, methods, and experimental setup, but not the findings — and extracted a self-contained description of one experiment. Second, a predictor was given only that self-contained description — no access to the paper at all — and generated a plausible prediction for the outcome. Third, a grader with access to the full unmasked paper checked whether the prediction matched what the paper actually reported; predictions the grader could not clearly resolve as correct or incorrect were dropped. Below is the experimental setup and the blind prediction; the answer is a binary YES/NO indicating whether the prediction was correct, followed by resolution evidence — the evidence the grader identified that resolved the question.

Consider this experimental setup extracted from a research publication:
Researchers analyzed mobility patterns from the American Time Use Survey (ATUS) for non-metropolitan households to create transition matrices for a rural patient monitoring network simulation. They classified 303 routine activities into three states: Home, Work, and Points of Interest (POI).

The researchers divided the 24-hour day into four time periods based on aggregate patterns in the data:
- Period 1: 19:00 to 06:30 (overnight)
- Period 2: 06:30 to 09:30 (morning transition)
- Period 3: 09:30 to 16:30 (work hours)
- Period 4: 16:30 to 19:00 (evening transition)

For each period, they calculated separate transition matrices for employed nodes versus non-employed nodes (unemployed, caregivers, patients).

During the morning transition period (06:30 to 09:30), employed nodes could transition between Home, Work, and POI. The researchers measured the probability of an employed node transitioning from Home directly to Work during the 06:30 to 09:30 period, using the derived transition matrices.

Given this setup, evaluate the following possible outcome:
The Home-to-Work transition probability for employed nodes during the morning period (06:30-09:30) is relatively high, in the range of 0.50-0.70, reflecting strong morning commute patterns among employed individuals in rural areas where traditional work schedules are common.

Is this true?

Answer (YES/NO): NO